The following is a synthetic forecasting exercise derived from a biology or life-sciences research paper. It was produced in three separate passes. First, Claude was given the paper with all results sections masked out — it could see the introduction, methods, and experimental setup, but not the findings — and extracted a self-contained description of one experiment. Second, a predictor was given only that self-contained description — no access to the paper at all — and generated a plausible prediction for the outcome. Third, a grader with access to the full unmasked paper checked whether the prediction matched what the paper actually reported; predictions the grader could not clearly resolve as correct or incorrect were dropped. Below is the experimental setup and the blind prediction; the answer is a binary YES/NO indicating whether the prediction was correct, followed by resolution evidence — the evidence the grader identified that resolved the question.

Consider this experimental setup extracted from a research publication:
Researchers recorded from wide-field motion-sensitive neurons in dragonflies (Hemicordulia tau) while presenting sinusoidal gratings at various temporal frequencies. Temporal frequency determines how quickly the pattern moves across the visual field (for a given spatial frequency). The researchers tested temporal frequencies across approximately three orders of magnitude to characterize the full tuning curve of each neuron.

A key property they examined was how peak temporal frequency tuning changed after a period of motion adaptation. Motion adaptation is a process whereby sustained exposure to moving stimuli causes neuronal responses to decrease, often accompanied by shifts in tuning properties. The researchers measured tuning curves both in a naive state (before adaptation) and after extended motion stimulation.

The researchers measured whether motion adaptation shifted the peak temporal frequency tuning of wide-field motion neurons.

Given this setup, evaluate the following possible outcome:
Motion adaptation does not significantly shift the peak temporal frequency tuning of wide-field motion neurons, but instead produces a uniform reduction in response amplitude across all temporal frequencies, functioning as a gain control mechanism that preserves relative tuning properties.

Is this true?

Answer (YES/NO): NO